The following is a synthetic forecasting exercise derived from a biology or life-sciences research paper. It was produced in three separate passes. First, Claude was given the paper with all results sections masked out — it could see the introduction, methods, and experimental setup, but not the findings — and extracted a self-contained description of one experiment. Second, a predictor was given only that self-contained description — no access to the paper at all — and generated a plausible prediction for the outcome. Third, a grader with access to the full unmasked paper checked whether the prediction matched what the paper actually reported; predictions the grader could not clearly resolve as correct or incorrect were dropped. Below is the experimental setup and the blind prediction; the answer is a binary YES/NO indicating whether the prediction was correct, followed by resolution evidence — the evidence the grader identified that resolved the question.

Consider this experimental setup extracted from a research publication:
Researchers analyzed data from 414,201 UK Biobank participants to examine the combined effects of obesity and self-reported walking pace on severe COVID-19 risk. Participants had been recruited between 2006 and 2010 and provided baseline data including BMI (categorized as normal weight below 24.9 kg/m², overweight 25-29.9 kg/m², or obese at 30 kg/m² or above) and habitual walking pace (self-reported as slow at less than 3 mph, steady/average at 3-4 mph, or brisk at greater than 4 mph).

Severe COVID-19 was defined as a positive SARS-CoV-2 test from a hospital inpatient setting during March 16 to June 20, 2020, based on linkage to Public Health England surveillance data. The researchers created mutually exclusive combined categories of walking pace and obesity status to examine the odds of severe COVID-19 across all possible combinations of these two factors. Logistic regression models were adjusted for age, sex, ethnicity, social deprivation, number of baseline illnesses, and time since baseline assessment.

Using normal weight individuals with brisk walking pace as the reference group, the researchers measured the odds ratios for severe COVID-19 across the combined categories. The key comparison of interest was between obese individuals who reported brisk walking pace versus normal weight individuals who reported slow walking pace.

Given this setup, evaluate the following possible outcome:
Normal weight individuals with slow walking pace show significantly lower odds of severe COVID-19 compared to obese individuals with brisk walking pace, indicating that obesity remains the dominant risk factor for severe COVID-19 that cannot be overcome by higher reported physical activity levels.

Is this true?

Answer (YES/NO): NO